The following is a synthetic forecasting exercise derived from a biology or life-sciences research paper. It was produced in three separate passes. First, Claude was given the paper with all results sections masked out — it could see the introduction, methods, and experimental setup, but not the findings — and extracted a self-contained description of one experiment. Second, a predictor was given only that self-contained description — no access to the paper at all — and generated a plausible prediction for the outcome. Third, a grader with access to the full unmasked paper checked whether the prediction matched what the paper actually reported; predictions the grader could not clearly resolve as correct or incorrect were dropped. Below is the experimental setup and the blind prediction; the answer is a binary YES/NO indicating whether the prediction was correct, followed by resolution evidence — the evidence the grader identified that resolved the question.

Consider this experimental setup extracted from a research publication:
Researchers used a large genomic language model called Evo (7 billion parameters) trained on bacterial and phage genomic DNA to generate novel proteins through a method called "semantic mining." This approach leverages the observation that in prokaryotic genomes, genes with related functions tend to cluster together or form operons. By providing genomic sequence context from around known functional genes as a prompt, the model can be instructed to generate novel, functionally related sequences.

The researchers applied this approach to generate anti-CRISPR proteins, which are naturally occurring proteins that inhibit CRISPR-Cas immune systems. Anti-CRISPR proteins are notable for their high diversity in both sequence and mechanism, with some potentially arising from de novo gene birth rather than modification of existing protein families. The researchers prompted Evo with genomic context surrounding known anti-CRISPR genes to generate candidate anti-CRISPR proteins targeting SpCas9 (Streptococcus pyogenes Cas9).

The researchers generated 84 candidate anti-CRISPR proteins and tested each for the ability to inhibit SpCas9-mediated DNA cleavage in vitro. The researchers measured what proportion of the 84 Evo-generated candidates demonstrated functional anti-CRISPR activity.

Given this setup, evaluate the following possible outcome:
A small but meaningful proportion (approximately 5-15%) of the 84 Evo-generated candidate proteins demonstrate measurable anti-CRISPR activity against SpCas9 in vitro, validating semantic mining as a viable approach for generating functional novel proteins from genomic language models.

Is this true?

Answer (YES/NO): NO